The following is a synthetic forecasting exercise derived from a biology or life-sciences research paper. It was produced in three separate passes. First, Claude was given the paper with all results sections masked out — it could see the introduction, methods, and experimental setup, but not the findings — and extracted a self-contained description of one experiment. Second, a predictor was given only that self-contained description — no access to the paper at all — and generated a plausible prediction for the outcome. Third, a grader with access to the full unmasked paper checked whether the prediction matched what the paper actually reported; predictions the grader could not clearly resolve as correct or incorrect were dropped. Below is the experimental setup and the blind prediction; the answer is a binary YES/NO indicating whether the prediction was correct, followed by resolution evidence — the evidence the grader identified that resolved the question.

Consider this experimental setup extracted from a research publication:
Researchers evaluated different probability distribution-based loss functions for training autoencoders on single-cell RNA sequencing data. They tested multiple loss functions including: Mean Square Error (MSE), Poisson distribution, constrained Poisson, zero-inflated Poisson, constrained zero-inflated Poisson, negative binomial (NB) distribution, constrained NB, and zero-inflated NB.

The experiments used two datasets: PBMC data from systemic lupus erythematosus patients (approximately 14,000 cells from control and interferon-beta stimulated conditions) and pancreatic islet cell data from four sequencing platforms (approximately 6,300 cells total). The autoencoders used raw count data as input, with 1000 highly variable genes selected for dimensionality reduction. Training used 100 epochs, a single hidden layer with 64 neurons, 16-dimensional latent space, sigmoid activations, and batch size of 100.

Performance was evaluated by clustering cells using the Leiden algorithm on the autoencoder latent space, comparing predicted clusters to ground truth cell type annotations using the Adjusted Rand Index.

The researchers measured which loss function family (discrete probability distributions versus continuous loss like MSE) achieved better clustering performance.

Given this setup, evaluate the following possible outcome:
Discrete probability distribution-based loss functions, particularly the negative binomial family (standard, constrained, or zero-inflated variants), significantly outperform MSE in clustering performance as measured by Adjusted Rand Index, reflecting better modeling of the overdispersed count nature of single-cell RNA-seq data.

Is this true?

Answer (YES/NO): YES